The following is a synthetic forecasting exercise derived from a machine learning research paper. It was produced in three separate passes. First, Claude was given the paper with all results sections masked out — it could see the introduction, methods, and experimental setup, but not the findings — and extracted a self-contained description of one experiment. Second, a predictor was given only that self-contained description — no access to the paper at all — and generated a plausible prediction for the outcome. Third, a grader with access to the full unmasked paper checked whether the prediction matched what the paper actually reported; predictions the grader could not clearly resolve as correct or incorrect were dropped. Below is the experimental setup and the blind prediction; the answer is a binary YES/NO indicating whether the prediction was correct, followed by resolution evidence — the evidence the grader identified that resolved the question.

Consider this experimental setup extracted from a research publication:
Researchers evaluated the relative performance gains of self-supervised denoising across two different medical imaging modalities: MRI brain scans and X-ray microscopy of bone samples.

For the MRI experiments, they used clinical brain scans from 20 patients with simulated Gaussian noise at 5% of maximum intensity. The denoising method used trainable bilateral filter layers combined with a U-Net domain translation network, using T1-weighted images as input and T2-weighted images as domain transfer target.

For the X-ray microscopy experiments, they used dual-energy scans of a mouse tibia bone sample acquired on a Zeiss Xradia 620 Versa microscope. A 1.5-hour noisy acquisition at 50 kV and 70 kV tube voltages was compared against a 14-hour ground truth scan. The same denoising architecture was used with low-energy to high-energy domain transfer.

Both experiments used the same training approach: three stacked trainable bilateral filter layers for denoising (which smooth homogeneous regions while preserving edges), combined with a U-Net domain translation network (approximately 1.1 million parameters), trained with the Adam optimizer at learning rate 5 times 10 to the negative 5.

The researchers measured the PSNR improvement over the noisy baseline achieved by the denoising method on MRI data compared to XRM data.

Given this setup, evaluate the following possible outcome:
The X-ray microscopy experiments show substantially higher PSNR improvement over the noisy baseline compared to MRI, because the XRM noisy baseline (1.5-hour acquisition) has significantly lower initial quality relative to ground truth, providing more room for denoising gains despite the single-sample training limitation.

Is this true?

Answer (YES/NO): NO